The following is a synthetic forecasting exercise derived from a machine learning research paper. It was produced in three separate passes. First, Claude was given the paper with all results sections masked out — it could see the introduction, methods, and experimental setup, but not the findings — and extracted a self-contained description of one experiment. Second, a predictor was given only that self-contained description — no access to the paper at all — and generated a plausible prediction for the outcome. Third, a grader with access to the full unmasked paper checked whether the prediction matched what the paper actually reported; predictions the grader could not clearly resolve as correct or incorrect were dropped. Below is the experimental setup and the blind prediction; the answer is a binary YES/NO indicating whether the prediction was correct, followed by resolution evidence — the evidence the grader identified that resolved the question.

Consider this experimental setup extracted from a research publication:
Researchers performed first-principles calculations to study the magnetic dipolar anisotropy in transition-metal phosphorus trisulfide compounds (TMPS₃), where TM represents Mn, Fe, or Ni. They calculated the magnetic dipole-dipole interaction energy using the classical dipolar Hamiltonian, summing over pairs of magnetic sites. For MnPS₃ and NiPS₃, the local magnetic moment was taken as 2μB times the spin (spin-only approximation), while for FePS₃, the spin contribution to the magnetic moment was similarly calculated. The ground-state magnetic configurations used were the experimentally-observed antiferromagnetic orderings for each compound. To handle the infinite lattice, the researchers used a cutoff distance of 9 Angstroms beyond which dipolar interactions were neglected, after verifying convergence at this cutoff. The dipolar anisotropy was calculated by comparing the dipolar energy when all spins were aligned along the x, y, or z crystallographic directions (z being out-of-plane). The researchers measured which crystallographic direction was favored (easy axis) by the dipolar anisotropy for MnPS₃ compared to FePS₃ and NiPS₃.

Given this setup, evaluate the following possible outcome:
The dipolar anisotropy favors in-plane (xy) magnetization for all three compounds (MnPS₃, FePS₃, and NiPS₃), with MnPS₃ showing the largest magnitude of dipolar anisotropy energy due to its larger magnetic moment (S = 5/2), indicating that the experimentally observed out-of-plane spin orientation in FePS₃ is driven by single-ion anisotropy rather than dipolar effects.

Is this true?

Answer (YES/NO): NO